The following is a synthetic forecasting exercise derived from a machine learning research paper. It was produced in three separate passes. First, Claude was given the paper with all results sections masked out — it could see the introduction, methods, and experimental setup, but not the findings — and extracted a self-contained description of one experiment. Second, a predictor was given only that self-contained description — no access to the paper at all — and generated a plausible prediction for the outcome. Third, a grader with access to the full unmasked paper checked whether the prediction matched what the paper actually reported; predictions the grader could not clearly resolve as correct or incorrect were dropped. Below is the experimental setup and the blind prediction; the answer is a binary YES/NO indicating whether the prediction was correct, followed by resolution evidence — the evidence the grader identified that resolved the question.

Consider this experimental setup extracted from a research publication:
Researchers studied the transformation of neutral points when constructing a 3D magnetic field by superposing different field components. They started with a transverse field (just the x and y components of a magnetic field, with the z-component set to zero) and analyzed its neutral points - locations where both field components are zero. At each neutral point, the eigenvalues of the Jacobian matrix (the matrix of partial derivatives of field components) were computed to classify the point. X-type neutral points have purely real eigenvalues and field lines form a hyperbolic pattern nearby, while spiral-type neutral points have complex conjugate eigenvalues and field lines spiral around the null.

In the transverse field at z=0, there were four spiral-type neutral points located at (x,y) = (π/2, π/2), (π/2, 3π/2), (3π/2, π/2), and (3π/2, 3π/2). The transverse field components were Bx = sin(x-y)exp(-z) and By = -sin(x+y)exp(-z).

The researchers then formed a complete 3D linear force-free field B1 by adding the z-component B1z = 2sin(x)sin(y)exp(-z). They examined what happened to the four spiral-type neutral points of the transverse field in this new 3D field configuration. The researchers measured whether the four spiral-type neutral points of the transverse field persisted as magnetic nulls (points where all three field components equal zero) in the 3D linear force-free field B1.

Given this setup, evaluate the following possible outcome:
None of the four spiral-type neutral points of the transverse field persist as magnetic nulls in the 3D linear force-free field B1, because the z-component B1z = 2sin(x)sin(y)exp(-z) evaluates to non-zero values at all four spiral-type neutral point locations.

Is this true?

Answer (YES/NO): YES